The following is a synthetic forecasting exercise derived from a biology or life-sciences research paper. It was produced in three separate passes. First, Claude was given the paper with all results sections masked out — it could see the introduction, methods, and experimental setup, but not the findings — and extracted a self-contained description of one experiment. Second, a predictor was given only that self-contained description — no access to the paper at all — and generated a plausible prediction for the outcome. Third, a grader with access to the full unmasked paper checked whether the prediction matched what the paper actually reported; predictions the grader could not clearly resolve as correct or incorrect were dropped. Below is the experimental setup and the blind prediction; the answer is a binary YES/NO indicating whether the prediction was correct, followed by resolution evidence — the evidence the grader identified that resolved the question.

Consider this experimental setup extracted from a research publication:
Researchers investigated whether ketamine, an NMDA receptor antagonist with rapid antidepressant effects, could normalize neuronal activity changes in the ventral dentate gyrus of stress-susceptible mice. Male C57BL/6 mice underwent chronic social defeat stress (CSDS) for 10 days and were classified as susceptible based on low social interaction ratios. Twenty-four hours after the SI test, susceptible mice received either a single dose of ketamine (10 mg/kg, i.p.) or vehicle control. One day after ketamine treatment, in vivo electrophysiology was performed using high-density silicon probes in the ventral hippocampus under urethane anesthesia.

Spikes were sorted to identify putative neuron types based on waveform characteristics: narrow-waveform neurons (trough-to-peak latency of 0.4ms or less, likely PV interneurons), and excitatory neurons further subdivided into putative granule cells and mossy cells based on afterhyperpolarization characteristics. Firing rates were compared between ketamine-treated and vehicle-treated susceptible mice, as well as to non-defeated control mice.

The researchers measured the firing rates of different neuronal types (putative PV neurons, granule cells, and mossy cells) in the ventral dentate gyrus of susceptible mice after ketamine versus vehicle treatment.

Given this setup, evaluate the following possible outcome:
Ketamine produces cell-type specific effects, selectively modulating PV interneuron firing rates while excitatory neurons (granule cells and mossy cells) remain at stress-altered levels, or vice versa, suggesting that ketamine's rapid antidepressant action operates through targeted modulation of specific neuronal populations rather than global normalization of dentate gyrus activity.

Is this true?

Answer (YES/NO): NO